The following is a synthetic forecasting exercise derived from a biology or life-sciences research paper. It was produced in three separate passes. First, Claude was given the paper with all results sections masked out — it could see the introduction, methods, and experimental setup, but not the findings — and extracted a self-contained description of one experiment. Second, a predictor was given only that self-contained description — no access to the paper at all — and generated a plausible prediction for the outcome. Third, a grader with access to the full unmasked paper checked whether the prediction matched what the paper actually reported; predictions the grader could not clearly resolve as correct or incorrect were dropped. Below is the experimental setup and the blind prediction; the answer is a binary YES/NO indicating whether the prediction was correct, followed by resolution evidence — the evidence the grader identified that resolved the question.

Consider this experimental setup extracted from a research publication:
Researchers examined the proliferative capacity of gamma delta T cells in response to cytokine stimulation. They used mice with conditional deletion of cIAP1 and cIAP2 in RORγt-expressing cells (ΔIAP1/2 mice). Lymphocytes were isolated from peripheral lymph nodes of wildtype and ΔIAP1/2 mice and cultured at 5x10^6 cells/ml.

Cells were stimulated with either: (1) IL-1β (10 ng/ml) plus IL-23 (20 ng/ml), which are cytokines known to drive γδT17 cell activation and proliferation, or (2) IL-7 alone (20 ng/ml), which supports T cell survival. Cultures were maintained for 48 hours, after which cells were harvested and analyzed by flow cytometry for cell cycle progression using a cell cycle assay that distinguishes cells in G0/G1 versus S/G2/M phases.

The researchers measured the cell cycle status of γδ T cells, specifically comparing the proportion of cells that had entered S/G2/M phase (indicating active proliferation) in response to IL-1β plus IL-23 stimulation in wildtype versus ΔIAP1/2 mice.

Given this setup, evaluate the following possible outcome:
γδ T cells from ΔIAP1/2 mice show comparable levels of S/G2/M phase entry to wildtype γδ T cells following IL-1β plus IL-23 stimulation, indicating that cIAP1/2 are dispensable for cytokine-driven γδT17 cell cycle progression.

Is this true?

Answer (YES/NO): NO